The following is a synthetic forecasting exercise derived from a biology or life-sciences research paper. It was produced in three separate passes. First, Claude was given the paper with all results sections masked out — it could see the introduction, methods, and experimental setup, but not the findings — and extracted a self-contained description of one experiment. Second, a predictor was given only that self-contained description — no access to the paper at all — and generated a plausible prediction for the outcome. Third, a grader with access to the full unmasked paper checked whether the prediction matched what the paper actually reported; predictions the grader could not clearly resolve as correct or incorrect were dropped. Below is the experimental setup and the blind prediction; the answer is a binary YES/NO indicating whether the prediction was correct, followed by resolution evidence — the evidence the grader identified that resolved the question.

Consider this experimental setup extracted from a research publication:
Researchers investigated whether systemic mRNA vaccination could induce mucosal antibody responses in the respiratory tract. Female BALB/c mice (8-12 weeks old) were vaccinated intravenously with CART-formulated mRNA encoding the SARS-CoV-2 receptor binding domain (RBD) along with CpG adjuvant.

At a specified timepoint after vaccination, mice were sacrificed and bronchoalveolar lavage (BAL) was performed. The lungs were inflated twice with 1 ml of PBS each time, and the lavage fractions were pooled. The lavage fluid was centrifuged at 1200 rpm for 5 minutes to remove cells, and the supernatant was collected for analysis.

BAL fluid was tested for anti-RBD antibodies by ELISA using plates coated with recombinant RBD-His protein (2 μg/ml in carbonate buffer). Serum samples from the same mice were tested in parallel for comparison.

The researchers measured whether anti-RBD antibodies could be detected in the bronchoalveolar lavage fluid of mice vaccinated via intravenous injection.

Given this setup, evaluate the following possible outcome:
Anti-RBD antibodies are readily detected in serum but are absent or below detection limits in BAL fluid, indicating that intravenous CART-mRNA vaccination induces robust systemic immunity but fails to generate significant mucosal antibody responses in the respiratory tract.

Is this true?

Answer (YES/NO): NO